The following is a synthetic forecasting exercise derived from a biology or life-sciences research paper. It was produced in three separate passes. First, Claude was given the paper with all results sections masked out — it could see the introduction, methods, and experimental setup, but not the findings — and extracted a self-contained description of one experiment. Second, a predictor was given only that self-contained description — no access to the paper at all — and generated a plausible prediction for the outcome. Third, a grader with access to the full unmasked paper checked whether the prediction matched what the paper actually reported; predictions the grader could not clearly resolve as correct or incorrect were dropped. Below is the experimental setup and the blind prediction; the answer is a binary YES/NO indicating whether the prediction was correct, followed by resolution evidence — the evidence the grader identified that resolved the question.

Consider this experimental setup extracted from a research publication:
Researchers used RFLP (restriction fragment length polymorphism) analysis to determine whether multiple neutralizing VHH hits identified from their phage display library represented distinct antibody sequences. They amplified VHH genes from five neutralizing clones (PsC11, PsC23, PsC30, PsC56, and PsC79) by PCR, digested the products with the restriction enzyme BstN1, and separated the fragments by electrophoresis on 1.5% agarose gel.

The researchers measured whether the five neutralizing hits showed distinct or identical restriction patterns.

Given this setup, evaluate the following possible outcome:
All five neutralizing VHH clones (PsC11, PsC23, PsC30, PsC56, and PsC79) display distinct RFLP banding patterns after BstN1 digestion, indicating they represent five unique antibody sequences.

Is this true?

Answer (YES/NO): NO